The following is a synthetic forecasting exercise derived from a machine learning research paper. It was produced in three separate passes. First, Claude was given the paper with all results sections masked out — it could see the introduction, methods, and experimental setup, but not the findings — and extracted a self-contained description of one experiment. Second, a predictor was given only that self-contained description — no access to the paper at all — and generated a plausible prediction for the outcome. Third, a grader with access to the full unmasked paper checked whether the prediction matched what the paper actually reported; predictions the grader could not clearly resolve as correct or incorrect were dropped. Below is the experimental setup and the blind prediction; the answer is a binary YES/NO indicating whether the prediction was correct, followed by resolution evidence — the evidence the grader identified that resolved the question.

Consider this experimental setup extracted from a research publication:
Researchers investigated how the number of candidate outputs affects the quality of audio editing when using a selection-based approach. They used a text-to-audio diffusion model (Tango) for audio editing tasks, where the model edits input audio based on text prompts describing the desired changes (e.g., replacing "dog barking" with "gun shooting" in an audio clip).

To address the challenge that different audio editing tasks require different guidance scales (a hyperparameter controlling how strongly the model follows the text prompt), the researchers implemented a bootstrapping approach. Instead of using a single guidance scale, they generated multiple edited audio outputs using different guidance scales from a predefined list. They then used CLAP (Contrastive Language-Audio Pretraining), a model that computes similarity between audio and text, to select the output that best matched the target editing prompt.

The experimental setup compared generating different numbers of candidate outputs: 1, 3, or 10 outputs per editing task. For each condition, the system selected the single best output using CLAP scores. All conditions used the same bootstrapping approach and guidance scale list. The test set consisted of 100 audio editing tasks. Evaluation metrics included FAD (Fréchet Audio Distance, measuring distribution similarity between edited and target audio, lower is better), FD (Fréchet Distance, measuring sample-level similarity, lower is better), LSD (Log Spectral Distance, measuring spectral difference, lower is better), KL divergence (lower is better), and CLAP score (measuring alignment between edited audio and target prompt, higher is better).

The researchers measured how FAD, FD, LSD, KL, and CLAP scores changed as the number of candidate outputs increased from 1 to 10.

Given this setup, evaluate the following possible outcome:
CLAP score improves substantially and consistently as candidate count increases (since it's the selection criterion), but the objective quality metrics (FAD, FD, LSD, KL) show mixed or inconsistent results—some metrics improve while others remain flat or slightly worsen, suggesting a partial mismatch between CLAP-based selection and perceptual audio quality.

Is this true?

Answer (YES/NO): NO